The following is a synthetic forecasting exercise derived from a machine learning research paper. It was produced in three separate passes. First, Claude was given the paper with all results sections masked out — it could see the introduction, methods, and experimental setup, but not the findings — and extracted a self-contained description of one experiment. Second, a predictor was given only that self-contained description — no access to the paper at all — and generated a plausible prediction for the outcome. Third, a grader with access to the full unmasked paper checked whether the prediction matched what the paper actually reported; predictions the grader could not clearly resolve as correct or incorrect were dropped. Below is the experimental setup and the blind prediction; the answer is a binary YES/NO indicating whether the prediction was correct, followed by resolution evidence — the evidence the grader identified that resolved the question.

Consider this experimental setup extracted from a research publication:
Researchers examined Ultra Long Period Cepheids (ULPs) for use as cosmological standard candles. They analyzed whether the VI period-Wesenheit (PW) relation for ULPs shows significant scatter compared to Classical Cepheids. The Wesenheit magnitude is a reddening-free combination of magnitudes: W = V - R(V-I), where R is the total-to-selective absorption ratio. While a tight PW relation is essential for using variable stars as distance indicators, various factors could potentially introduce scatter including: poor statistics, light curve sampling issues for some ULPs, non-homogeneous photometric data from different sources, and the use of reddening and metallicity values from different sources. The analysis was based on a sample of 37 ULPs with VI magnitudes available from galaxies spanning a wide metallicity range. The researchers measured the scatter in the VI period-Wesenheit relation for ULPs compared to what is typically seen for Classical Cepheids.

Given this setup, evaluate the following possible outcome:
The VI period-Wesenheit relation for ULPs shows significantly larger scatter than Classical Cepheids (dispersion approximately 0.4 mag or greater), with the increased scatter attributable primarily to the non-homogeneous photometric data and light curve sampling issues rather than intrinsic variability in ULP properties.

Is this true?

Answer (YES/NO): NO